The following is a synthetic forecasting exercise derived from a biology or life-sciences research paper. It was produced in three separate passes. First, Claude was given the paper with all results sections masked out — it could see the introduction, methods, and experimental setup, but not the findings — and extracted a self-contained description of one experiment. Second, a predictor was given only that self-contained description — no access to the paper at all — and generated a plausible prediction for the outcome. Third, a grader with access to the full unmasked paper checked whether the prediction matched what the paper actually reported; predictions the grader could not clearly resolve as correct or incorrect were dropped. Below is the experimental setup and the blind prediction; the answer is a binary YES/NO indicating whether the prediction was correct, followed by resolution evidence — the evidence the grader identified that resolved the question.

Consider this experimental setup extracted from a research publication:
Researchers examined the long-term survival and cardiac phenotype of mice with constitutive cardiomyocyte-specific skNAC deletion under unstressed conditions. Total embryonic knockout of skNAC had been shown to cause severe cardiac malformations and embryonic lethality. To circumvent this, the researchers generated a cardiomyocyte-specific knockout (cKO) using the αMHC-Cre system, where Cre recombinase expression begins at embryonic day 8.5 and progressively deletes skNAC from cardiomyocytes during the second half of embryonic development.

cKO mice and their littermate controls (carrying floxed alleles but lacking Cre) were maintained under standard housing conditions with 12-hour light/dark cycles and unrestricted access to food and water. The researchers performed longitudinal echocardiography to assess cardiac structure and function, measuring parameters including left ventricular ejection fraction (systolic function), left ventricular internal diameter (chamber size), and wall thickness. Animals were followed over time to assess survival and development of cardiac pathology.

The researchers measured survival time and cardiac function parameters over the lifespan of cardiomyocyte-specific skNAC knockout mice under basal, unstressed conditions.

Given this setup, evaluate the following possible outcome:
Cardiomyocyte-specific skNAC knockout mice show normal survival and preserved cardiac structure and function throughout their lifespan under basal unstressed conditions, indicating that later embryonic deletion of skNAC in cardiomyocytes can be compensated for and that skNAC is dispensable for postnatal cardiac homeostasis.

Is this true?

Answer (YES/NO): NO